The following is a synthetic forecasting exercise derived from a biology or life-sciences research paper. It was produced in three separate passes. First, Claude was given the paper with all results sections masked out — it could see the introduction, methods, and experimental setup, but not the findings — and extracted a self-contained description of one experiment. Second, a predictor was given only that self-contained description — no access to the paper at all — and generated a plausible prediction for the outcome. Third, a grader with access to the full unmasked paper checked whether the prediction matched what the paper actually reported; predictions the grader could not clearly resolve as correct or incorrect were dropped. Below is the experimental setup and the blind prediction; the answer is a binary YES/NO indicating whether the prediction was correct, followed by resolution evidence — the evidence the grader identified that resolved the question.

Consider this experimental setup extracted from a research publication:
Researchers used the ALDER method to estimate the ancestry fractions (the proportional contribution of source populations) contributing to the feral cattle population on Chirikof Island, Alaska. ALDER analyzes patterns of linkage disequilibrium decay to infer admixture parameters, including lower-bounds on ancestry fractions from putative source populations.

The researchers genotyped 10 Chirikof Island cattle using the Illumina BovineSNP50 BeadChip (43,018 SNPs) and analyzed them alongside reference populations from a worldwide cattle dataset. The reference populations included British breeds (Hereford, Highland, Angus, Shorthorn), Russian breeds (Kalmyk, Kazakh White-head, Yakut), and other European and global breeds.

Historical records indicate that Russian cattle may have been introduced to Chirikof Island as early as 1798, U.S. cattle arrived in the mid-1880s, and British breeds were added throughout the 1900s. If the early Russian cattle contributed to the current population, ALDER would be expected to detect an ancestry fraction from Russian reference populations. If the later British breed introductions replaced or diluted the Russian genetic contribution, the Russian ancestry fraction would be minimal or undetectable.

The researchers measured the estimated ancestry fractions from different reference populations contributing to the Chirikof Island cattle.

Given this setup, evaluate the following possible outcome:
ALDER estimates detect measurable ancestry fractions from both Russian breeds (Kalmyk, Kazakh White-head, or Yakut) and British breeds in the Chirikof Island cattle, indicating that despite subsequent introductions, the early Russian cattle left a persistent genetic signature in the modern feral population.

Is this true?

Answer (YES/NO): NO